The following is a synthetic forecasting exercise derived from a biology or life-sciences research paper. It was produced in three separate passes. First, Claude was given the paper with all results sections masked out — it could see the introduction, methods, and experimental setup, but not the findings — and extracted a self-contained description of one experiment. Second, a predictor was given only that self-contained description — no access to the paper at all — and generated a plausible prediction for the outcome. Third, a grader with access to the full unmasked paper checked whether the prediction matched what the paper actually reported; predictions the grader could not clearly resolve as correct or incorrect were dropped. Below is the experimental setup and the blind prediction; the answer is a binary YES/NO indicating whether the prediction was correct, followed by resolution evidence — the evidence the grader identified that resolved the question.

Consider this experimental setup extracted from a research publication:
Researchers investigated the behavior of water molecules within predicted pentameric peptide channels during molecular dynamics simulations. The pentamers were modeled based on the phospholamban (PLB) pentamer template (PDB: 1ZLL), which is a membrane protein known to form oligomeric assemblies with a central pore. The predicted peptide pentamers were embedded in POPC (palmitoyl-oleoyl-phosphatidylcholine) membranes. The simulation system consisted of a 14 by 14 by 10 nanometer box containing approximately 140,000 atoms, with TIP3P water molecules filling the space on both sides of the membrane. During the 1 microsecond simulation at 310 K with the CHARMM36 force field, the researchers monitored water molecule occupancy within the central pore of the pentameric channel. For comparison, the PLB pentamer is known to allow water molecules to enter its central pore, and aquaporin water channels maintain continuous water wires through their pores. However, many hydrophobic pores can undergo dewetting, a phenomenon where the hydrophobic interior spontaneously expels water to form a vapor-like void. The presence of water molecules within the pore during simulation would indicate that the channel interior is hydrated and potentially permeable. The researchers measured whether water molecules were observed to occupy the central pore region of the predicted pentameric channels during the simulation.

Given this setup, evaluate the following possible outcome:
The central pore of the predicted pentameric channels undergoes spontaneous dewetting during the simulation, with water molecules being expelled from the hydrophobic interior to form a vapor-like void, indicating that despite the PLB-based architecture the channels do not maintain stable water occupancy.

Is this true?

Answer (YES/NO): NO